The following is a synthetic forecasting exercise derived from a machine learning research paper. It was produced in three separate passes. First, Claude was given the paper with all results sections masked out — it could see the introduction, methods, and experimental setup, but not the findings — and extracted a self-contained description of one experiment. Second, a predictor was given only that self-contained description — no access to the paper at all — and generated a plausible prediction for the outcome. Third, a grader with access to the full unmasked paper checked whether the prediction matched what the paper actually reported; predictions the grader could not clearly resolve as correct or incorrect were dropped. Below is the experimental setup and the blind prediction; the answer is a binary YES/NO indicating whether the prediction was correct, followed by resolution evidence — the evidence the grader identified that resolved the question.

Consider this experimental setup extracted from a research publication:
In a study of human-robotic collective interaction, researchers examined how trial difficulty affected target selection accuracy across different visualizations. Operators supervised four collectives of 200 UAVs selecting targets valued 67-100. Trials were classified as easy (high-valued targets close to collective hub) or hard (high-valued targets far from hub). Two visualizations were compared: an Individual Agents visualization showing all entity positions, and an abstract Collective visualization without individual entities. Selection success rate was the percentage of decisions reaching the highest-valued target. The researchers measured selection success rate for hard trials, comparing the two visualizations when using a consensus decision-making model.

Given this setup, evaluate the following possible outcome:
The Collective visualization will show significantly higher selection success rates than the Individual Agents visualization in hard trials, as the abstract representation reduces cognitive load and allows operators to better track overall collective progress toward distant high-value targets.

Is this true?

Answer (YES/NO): YES